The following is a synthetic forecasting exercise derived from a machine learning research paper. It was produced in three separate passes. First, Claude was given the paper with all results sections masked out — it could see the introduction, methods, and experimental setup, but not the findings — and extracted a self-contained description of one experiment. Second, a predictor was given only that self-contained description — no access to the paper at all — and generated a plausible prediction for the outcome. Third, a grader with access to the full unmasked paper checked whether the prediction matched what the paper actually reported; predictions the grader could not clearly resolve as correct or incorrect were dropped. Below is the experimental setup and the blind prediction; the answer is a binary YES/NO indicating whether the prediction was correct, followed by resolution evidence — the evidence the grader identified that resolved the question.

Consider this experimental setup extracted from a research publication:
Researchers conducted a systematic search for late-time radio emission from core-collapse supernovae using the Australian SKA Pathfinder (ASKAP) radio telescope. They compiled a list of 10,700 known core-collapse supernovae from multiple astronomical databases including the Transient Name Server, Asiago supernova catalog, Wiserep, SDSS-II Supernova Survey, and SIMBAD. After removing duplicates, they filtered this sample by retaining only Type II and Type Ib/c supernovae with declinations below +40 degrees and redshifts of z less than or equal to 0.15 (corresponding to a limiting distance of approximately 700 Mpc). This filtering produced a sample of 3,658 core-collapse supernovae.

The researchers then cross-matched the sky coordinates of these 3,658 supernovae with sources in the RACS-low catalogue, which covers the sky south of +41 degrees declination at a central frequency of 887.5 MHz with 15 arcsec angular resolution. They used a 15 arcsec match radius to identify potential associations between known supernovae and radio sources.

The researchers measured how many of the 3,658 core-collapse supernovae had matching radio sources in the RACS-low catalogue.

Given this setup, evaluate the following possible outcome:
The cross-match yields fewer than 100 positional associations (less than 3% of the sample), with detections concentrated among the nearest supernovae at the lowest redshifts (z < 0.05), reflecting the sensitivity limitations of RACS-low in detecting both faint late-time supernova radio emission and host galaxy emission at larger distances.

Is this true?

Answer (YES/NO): YES